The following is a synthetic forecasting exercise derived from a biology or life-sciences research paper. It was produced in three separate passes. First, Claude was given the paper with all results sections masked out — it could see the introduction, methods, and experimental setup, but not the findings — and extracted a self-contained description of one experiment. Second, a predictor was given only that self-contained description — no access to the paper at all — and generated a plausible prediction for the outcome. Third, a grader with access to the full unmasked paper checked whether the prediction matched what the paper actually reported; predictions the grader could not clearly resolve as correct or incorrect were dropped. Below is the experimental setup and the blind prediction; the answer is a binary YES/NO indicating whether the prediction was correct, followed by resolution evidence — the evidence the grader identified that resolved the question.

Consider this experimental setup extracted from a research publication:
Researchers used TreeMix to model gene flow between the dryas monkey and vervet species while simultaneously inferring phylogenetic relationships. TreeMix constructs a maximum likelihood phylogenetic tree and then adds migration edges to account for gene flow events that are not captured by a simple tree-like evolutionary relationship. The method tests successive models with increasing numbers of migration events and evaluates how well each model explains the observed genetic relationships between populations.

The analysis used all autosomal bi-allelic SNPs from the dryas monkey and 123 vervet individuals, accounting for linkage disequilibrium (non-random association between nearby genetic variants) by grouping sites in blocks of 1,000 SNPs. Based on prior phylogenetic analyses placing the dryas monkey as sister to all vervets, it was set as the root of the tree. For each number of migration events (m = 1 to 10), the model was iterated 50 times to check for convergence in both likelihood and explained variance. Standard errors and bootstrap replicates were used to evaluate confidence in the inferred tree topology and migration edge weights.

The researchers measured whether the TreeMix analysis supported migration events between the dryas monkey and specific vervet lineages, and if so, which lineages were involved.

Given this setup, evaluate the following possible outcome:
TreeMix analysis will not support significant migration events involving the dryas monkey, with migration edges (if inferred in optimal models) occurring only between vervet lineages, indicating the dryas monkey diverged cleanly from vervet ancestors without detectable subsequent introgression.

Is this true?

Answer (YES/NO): NO